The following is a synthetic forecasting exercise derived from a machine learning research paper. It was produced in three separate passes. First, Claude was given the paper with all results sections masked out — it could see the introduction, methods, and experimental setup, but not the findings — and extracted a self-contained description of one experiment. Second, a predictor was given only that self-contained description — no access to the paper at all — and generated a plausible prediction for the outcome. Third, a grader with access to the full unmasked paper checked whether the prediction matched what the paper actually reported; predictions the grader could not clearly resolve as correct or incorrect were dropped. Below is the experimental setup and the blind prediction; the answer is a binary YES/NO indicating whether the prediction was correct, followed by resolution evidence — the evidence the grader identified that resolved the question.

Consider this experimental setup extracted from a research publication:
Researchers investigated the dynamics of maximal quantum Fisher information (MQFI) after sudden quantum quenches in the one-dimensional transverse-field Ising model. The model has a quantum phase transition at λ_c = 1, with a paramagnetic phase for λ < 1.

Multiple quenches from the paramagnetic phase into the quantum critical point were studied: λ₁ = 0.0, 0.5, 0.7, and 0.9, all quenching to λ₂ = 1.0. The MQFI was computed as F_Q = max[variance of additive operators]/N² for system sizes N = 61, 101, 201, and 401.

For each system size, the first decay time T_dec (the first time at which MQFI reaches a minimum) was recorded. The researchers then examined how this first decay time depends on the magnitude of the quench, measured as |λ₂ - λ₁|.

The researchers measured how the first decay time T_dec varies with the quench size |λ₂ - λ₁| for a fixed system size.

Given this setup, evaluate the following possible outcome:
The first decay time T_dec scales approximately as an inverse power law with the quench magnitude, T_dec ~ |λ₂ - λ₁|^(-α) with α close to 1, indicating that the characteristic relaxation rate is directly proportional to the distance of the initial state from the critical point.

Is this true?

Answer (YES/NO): NO